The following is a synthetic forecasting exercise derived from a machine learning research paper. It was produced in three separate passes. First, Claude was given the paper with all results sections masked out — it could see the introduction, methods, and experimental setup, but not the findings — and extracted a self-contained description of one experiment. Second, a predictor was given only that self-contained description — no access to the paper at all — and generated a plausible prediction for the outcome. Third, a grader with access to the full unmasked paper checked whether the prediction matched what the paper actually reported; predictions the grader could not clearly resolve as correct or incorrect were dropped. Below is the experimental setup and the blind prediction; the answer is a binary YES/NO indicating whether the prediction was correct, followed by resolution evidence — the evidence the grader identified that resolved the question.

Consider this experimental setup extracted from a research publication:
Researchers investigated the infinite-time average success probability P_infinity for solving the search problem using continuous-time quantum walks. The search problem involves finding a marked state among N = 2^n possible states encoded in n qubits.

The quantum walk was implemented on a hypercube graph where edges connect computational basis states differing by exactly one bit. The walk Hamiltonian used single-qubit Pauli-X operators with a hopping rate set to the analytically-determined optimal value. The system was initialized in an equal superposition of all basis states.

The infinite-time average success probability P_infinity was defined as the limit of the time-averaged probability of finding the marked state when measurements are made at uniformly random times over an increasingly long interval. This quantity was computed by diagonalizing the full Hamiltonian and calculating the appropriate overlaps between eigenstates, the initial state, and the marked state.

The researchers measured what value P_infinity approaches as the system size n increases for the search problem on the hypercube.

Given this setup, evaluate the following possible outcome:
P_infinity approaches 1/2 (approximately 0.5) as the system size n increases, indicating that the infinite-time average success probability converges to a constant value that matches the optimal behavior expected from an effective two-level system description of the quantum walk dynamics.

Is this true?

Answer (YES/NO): YES